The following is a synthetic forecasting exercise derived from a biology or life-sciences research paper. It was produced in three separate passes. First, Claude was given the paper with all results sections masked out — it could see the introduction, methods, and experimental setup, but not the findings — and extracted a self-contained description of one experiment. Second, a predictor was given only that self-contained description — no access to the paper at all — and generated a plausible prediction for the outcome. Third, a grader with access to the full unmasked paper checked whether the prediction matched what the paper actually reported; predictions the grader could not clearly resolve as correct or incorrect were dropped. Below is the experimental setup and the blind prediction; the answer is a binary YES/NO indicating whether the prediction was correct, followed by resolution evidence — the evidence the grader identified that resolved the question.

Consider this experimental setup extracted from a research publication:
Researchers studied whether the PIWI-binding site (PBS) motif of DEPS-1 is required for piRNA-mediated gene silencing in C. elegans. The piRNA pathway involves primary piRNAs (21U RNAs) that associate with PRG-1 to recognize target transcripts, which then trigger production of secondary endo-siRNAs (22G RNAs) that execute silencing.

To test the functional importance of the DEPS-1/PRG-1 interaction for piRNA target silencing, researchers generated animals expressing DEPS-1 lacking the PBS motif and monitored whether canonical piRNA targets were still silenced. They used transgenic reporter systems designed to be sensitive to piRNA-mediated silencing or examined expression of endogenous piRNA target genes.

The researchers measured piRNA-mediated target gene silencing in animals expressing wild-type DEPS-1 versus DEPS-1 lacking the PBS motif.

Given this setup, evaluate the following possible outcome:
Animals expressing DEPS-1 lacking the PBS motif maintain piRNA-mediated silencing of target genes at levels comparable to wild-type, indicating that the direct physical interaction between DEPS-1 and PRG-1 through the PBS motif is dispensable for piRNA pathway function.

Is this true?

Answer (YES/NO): NO